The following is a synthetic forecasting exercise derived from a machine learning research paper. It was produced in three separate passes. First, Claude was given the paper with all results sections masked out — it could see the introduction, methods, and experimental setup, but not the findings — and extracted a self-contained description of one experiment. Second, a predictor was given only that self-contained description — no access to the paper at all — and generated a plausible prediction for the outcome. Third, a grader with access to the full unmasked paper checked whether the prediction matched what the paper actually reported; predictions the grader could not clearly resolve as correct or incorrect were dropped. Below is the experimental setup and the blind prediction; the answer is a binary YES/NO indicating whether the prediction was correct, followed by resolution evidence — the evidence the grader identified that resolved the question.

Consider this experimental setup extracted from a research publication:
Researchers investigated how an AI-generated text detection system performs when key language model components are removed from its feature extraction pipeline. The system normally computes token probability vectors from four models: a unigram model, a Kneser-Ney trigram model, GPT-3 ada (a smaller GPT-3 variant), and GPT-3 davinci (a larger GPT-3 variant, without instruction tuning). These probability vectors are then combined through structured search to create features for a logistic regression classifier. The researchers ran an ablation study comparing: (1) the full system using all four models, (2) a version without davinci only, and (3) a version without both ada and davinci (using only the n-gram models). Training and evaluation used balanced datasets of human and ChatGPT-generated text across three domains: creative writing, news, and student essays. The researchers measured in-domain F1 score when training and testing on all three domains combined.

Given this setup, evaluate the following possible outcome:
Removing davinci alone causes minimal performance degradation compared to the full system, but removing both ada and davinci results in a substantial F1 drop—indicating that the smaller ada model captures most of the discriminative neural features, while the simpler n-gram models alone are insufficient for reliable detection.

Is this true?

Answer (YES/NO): YES